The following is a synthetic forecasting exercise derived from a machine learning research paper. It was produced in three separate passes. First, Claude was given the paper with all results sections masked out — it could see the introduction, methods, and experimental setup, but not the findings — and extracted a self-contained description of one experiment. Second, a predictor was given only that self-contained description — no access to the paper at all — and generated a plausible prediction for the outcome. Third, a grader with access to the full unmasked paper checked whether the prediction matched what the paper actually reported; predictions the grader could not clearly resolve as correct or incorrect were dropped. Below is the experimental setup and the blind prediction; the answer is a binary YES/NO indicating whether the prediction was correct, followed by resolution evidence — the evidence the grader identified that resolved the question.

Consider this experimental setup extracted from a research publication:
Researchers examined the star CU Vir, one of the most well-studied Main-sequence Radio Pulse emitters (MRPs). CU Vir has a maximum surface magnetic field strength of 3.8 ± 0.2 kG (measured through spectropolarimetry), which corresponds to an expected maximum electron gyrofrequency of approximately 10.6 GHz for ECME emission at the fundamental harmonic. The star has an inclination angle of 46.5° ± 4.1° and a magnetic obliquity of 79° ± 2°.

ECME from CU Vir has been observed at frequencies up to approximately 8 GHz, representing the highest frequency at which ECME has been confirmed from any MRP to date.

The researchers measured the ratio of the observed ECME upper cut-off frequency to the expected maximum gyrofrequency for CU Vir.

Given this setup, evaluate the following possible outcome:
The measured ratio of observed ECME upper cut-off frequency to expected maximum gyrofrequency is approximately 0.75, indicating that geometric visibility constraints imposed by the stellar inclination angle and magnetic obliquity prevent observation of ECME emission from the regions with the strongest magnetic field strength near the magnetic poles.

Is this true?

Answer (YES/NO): NO